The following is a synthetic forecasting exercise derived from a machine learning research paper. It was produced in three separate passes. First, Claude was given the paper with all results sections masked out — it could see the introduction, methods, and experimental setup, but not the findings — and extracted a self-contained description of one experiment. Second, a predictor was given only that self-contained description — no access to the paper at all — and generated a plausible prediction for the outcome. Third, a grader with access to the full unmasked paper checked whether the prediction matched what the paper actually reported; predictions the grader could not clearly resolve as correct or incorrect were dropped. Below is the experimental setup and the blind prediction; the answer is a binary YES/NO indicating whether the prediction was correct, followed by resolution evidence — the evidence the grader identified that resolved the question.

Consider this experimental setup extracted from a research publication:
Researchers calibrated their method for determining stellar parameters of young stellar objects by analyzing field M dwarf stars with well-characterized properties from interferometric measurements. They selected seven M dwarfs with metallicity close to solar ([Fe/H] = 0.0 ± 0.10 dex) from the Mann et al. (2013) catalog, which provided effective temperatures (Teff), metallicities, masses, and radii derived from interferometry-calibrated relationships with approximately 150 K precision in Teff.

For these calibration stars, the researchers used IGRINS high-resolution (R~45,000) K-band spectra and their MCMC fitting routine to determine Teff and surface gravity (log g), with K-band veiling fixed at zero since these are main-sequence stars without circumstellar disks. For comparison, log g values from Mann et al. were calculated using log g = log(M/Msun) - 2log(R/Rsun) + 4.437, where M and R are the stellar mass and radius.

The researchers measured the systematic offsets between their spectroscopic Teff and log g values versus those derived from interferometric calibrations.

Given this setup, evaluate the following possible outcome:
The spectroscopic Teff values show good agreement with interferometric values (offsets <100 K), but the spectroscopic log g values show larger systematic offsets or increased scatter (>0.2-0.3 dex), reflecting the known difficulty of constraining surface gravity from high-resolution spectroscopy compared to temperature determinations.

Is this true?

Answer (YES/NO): NO